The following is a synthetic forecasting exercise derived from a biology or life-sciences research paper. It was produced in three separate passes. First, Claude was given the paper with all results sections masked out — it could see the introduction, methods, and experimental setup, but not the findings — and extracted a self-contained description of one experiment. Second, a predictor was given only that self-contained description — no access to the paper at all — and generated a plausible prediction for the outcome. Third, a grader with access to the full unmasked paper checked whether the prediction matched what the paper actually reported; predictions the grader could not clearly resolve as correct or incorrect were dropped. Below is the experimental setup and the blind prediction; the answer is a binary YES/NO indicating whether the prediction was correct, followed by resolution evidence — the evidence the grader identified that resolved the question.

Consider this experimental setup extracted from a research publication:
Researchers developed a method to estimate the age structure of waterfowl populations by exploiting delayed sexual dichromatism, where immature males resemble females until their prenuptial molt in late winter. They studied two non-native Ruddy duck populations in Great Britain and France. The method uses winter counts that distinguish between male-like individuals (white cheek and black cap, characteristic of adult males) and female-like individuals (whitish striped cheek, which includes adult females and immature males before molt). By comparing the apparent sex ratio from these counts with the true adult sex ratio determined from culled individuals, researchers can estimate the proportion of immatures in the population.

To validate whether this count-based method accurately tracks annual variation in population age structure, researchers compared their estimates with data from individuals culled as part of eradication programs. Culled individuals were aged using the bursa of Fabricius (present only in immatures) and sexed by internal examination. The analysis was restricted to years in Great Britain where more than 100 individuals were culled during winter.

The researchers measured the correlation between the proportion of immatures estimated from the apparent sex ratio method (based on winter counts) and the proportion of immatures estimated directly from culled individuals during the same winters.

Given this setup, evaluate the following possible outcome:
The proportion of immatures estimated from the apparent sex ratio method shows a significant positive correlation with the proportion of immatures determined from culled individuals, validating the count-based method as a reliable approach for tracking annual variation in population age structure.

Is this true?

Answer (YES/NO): YES